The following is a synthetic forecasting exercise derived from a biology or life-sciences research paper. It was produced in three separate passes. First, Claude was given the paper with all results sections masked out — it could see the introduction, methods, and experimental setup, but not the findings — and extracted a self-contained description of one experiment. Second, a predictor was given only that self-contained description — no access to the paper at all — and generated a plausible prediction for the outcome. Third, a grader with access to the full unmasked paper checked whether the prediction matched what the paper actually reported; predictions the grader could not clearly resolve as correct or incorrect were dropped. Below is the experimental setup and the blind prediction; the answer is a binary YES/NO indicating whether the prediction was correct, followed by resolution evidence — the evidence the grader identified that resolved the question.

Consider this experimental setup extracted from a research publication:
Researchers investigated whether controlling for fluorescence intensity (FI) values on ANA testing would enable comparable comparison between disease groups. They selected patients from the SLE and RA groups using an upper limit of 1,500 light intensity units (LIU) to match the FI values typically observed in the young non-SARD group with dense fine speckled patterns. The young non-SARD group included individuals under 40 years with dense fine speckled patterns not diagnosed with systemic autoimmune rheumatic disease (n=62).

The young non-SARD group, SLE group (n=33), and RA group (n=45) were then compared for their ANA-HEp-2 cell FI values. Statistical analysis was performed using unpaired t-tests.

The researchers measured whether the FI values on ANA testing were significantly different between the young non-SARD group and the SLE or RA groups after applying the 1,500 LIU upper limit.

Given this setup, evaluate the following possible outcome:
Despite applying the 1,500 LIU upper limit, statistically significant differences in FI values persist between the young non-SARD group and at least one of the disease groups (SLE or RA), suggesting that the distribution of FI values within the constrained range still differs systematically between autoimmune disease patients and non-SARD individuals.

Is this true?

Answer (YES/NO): NO